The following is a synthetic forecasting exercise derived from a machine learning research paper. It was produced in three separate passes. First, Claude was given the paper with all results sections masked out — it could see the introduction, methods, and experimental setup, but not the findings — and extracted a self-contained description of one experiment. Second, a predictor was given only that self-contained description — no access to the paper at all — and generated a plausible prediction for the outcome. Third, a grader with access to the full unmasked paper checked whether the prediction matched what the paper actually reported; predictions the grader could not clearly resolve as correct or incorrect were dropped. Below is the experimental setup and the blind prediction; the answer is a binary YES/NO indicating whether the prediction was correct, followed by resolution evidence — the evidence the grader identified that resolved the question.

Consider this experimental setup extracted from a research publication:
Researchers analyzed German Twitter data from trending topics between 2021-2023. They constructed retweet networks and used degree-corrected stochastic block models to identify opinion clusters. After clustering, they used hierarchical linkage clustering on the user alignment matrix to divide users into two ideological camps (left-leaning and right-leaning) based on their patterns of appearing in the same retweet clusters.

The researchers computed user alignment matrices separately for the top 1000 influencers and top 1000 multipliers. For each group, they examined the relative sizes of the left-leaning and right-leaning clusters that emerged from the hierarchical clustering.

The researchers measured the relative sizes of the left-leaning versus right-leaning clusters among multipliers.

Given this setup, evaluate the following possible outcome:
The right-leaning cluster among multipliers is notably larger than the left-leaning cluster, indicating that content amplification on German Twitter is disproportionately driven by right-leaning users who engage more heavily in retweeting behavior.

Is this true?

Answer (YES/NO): YES